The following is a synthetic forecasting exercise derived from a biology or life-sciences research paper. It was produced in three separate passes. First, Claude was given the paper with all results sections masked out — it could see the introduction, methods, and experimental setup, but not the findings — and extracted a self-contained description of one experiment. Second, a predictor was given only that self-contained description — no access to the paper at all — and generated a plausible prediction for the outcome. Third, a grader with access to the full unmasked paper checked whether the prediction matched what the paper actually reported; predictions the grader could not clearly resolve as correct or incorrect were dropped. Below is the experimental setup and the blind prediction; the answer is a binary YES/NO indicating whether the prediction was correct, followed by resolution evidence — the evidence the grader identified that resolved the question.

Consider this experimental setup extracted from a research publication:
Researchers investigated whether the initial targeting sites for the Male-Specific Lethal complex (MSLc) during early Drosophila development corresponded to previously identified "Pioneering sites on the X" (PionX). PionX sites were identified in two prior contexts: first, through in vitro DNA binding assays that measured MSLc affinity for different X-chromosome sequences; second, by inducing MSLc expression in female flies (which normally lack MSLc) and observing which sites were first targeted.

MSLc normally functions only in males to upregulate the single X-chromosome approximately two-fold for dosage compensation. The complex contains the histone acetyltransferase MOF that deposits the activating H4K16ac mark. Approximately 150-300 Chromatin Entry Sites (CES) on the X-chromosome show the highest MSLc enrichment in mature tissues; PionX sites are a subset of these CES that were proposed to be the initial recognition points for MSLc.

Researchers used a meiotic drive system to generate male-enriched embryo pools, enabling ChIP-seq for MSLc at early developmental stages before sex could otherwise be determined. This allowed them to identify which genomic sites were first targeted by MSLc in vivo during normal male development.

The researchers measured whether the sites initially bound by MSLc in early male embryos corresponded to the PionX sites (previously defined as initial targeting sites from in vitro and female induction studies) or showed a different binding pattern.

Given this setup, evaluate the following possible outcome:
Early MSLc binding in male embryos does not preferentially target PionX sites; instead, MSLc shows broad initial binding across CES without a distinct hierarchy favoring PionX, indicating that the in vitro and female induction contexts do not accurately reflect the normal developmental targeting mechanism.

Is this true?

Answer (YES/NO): NO